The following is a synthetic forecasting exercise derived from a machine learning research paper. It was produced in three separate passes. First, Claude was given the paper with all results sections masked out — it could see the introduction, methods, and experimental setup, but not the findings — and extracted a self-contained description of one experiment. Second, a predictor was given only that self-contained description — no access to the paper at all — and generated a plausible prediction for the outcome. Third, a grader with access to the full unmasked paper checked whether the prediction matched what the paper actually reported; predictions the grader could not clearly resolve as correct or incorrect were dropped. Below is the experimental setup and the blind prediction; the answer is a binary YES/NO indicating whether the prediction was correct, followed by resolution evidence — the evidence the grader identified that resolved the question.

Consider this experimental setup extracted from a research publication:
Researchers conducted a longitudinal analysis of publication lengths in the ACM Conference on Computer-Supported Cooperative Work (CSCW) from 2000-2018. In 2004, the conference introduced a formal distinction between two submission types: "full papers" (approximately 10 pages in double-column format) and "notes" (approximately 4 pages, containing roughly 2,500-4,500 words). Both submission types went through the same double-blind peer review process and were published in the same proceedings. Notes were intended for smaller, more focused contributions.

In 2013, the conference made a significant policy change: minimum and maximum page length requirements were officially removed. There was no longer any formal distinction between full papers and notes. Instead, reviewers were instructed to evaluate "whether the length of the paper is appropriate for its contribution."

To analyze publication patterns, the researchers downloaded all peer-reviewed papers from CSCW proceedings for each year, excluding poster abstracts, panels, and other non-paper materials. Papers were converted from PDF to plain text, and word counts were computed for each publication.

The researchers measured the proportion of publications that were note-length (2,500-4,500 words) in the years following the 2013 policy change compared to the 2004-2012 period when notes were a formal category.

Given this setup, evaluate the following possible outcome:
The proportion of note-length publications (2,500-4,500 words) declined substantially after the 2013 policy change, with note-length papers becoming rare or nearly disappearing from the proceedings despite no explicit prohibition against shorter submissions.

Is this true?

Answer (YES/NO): YES